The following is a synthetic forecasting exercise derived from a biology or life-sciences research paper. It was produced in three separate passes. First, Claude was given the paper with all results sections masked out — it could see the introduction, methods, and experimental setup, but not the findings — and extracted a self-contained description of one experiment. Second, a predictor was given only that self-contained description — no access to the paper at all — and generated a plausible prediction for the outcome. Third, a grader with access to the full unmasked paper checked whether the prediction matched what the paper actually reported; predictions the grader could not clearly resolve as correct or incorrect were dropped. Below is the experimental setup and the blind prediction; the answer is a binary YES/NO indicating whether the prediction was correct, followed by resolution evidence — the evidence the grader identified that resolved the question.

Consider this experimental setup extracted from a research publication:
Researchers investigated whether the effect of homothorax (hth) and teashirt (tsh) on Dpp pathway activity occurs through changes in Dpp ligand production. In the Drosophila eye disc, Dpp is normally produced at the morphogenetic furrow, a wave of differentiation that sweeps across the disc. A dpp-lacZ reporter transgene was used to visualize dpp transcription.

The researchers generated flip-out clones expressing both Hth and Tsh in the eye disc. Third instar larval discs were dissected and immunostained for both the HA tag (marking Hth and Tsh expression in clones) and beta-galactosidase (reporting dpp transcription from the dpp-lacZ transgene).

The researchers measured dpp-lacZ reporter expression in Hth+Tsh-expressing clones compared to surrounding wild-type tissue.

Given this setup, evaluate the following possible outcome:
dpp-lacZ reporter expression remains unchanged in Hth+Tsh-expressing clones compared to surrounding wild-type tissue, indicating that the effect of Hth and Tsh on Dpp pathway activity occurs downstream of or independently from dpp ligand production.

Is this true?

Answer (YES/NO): YES